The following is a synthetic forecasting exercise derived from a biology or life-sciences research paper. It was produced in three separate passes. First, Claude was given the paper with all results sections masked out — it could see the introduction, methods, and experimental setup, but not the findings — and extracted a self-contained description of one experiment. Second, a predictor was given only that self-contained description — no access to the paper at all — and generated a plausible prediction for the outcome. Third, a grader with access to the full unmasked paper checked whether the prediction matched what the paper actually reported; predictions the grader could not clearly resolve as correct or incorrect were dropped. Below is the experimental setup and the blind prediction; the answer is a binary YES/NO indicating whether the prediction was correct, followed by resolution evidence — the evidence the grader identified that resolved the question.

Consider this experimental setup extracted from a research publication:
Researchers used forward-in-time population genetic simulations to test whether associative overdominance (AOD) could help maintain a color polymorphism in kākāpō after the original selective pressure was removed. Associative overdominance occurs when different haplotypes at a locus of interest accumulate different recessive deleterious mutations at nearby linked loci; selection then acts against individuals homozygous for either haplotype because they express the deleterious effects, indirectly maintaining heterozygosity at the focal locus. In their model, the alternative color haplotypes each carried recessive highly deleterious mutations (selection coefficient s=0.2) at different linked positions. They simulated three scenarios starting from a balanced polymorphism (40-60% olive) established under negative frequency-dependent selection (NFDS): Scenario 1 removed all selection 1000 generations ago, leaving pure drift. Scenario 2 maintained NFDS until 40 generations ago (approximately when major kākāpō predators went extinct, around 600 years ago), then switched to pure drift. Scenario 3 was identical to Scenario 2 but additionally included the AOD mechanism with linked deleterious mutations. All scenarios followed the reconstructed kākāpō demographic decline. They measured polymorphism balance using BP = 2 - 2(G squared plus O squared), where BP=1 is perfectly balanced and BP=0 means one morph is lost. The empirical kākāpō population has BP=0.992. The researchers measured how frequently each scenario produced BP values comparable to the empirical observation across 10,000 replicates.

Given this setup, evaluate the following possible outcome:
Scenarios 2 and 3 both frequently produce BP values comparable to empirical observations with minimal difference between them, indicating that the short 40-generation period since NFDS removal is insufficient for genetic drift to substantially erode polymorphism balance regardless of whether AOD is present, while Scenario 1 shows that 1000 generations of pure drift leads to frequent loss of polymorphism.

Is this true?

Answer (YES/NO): NO